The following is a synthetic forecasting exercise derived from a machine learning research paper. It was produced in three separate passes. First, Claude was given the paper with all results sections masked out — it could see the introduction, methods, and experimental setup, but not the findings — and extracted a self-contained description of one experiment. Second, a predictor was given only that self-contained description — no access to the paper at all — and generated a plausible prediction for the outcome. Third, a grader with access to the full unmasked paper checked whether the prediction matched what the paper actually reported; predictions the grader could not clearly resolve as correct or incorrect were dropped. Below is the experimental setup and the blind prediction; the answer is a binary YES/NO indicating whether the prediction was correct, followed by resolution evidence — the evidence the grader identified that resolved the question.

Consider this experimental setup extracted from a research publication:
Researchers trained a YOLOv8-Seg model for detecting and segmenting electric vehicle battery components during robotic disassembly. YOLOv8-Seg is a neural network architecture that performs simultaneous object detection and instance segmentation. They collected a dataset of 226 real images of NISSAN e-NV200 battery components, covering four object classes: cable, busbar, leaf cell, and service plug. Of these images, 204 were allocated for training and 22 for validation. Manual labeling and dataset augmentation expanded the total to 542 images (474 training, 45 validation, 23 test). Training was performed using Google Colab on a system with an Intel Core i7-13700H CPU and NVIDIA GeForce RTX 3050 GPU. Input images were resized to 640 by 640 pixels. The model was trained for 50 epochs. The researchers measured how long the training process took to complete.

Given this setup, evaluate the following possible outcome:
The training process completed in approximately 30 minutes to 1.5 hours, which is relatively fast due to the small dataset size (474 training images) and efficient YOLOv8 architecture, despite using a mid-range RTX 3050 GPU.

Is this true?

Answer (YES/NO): NO